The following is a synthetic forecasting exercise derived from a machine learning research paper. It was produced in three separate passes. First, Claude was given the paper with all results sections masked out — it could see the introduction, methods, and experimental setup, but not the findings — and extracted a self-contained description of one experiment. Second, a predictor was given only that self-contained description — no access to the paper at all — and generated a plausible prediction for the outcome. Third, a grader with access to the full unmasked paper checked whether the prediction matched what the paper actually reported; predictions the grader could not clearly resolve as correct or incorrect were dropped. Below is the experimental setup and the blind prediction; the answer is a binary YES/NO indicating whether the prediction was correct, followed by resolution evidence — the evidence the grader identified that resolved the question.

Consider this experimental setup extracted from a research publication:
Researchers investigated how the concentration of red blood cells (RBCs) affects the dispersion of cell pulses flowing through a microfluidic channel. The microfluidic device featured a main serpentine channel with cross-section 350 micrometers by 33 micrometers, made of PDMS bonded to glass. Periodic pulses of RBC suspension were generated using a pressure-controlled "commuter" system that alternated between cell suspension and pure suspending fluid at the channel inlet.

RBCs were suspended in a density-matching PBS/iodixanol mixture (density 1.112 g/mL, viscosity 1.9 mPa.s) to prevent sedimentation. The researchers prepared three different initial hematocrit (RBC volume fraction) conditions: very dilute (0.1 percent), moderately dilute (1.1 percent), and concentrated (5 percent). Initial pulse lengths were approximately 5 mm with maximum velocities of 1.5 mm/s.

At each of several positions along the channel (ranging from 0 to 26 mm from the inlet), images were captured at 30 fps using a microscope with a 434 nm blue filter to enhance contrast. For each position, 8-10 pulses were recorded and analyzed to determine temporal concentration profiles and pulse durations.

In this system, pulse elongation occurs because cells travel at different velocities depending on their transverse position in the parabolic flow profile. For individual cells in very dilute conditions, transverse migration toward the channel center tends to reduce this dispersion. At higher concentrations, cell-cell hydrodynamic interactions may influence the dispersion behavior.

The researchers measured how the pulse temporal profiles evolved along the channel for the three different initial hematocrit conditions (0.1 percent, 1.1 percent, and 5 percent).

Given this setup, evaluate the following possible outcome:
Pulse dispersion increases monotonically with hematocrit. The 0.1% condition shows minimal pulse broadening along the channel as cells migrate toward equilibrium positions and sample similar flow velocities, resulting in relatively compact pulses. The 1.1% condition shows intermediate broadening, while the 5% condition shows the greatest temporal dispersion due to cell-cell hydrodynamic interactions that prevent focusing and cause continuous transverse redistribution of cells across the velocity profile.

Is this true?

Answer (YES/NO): NO